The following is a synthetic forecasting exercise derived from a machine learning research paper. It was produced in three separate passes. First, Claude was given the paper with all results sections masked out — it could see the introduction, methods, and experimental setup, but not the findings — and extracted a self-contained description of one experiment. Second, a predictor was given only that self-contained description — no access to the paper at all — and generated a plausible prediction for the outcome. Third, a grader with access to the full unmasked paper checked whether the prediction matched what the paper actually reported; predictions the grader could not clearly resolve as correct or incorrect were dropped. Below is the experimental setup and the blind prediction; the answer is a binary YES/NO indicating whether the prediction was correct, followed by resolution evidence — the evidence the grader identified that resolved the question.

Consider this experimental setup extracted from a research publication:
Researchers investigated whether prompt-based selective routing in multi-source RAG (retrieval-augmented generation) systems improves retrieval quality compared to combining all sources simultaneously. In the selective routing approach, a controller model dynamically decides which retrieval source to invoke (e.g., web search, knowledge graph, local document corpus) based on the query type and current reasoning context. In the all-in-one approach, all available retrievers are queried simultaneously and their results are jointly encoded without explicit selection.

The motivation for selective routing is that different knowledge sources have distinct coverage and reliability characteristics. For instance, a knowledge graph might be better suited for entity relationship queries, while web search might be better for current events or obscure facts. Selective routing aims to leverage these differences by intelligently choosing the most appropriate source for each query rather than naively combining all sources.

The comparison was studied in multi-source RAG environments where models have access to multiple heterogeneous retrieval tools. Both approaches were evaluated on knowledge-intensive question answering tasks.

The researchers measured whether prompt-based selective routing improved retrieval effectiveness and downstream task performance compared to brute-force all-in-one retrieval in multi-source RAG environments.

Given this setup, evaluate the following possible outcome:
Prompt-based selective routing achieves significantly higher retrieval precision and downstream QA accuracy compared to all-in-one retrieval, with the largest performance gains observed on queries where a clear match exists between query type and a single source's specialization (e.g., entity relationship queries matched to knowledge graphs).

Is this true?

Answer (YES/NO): NO